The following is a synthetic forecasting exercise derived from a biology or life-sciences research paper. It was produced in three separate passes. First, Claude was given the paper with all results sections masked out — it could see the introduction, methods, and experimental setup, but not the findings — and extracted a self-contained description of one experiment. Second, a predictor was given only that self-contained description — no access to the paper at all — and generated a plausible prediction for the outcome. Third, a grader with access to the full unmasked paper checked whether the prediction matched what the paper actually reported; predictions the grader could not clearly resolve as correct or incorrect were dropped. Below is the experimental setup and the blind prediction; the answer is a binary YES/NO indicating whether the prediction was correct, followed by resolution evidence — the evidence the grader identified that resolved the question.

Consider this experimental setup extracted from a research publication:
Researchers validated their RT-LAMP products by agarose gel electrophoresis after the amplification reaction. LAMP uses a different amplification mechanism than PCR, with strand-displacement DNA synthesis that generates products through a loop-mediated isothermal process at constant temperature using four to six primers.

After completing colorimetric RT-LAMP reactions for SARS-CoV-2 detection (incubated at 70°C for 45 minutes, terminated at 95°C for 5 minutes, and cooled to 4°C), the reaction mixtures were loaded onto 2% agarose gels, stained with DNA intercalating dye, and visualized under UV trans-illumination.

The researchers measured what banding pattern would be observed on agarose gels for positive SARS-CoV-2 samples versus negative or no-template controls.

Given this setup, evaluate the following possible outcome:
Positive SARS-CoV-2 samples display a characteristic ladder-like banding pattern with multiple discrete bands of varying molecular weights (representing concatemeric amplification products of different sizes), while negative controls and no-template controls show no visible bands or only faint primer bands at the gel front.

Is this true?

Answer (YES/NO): YES